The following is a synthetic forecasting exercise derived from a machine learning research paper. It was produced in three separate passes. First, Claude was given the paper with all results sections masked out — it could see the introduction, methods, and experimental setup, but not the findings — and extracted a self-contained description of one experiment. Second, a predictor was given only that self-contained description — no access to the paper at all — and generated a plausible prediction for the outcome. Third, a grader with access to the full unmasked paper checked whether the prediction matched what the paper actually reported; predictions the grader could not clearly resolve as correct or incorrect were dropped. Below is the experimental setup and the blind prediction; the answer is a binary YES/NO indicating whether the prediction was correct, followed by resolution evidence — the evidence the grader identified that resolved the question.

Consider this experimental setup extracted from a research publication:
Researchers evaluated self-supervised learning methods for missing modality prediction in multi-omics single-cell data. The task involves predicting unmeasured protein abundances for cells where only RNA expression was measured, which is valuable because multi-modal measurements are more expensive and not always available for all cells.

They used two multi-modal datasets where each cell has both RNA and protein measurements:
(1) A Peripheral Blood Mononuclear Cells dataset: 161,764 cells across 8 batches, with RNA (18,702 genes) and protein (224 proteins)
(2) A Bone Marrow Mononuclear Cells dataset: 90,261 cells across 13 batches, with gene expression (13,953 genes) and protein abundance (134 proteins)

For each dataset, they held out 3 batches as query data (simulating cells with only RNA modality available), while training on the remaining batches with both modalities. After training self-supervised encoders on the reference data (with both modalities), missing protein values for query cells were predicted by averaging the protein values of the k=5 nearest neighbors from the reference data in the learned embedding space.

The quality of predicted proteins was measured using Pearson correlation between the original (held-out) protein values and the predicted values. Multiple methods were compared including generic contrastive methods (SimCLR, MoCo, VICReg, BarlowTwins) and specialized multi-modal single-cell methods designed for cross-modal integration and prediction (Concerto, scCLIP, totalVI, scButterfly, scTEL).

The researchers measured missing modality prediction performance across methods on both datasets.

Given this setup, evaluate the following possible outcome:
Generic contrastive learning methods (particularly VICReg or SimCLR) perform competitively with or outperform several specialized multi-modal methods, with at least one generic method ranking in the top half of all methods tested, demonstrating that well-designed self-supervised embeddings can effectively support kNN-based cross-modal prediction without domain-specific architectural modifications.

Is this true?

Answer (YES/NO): YES